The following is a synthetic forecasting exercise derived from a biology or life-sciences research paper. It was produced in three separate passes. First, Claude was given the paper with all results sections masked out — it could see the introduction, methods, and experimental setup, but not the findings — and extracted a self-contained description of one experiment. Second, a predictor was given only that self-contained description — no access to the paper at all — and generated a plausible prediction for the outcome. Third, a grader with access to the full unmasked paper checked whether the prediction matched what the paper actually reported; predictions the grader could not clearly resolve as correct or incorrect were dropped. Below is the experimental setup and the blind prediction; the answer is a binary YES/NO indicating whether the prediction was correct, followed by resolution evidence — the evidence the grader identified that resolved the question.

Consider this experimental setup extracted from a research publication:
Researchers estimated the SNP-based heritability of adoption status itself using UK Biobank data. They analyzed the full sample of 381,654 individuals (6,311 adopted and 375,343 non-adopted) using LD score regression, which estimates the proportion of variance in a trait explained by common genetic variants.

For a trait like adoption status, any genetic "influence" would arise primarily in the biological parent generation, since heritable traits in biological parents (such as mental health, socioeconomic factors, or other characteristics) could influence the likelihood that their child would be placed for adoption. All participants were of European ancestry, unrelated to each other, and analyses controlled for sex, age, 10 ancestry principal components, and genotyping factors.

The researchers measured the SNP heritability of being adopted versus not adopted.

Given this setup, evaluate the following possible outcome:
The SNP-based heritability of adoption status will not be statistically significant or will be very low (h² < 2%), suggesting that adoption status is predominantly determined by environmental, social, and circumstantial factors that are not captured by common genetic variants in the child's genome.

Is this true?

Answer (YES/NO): NO